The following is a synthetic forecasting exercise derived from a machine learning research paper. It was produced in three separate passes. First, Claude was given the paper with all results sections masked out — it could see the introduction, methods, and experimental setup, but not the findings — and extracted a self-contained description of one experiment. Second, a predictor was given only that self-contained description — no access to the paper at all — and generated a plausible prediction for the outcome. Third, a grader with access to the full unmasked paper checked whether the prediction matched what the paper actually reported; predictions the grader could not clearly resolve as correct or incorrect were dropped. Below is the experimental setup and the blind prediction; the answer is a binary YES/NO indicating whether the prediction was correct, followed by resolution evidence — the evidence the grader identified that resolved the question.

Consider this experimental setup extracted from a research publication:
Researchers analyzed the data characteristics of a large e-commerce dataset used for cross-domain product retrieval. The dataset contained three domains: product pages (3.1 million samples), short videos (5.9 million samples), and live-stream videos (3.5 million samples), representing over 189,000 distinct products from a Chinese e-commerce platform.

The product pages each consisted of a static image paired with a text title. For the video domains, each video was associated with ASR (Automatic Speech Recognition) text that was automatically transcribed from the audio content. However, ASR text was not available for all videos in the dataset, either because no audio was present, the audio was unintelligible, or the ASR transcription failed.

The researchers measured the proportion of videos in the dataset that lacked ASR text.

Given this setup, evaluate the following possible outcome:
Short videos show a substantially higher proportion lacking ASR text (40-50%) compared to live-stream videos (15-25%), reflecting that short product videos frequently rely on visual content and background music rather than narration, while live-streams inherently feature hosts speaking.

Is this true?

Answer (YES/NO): NO